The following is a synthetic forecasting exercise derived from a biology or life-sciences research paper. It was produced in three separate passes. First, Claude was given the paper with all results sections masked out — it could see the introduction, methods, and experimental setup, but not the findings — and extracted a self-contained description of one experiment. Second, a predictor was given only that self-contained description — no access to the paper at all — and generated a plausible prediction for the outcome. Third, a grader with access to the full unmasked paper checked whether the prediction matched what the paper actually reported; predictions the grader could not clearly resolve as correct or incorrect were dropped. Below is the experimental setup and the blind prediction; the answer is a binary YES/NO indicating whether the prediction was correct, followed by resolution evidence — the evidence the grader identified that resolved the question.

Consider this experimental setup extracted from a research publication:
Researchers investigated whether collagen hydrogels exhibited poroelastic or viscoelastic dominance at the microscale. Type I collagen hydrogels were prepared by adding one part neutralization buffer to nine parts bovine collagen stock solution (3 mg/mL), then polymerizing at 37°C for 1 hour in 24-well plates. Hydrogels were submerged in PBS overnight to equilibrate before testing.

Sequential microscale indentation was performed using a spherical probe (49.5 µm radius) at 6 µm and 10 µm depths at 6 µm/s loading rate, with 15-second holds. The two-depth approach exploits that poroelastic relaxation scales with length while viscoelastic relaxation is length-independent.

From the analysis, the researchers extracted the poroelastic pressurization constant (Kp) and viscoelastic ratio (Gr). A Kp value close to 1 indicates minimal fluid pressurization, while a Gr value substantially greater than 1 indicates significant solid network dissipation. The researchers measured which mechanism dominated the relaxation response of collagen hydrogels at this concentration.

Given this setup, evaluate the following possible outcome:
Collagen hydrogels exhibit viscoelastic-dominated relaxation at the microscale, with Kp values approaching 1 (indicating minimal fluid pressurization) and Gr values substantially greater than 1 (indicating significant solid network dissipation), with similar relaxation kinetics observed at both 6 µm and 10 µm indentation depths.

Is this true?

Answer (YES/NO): NO